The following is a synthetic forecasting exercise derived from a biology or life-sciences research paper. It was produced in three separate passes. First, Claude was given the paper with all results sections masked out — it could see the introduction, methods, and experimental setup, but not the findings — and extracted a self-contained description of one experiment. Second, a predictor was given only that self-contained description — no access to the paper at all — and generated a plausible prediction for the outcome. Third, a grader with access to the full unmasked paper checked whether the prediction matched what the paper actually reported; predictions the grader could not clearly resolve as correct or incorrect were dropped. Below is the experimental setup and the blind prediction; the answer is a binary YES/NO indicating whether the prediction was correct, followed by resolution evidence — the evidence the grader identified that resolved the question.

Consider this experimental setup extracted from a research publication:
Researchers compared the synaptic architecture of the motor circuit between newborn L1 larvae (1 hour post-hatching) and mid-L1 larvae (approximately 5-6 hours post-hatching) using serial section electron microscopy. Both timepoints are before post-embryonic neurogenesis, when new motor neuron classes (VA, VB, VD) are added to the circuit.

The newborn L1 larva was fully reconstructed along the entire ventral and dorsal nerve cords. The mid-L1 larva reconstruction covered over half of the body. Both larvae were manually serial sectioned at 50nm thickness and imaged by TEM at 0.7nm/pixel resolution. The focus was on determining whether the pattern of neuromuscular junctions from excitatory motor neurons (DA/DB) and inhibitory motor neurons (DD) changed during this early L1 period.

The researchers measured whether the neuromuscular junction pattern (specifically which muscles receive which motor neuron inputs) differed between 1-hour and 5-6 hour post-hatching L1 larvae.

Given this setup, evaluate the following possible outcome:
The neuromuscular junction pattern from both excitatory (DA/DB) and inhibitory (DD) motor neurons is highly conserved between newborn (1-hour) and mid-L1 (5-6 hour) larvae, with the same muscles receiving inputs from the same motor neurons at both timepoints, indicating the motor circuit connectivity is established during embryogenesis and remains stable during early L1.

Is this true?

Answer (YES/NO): YES